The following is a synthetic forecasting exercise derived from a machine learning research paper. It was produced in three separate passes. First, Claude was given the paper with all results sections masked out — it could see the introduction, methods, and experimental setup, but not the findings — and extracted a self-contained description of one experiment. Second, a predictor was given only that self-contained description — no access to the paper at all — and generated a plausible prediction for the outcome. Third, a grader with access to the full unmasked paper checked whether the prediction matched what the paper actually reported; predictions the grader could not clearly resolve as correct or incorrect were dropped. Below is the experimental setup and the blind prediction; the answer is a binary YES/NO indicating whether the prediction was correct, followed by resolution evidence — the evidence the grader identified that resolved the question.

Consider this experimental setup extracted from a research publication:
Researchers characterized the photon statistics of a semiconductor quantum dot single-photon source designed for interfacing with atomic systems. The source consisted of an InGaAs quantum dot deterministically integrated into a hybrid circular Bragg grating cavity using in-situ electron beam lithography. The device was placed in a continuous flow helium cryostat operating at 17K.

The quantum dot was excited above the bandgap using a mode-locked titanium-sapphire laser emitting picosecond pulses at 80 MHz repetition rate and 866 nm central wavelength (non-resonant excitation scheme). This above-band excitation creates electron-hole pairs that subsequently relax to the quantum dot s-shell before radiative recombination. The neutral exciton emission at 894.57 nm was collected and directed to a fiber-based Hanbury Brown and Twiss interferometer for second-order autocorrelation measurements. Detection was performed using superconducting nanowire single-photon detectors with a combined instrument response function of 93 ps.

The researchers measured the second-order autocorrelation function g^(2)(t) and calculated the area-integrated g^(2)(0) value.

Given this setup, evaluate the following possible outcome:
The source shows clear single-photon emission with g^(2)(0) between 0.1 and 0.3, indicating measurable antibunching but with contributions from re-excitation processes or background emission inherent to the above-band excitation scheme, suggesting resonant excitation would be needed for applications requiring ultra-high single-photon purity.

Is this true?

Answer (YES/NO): YES